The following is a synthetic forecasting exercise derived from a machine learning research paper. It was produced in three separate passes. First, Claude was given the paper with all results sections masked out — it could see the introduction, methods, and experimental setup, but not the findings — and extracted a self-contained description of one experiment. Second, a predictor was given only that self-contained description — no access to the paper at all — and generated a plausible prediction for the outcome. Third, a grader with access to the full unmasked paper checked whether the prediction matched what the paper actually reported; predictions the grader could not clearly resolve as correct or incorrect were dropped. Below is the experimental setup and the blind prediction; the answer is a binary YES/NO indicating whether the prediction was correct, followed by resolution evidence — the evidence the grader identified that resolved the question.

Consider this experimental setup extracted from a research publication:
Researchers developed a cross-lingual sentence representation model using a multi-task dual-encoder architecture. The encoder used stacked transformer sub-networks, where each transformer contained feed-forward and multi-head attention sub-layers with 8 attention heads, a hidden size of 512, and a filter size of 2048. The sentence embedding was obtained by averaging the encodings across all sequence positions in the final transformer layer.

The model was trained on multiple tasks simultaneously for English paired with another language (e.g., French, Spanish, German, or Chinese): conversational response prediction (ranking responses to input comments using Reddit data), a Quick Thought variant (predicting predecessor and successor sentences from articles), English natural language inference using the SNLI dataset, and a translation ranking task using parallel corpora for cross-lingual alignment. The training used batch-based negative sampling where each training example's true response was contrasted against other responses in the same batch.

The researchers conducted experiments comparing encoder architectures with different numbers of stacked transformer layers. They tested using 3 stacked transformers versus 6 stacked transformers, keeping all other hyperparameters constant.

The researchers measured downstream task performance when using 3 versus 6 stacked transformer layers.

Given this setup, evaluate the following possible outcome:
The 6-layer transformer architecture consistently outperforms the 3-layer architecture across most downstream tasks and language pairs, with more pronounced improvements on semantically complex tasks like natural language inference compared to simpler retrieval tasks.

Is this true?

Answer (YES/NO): NO